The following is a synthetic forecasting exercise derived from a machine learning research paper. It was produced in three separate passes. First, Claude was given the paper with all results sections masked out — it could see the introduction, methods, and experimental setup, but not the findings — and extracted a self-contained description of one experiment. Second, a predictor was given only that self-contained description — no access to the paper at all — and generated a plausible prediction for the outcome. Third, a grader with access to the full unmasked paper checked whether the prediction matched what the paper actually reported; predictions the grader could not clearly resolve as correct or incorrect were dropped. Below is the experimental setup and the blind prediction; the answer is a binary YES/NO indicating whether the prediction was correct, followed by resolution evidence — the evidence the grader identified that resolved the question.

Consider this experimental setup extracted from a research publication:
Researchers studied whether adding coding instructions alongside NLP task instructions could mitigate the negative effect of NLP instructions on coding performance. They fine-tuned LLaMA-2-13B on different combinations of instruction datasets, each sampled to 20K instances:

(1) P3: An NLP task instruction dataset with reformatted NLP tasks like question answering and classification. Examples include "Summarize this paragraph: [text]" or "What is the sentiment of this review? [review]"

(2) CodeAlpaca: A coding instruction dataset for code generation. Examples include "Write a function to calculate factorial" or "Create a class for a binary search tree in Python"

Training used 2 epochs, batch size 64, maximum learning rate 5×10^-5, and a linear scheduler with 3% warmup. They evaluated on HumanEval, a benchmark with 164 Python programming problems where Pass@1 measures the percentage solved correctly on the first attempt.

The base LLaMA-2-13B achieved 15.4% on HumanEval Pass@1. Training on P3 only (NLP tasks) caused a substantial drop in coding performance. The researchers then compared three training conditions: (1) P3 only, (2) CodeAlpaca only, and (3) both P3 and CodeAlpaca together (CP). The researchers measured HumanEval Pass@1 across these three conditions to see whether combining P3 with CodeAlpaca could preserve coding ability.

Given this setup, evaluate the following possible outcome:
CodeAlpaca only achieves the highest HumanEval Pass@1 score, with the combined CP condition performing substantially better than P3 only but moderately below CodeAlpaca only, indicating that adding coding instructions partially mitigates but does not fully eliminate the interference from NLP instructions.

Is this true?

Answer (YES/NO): NO